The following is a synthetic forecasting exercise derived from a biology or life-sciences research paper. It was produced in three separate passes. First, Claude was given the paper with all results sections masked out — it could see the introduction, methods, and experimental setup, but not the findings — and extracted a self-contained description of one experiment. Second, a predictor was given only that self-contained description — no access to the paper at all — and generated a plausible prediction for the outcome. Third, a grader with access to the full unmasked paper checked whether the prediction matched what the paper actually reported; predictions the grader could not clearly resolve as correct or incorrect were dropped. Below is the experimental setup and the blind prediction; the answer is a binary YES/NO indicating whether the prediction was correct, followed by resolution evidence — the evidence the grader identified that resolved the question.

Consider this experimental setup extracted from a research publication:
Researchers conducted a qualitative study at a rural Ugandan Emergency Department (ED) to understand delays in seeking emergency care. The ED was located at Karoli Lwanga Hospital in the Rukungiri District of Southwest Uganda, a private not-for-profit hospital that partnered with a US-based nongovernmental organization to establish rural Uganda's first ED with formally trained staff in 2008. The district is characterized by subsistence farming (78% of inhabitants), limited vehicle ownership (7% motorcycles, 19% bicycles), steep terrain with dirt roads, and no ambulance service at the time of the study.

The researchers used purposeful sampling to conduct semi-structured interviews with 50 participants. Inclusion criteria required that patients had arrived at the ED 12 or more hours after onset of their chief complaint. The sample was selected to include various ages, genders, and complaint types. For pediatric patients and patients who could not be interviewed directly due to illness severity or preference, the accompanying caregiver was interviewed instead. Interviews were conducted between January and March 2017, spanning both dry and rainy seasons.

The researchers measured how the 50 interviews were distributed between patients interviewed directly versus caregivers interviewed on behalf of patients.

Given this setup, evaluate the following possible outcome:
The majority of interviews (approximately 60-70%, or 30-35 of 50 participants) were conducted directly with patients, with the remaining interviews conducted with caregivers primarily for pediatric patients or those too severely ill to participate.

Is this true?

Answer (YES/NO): NO